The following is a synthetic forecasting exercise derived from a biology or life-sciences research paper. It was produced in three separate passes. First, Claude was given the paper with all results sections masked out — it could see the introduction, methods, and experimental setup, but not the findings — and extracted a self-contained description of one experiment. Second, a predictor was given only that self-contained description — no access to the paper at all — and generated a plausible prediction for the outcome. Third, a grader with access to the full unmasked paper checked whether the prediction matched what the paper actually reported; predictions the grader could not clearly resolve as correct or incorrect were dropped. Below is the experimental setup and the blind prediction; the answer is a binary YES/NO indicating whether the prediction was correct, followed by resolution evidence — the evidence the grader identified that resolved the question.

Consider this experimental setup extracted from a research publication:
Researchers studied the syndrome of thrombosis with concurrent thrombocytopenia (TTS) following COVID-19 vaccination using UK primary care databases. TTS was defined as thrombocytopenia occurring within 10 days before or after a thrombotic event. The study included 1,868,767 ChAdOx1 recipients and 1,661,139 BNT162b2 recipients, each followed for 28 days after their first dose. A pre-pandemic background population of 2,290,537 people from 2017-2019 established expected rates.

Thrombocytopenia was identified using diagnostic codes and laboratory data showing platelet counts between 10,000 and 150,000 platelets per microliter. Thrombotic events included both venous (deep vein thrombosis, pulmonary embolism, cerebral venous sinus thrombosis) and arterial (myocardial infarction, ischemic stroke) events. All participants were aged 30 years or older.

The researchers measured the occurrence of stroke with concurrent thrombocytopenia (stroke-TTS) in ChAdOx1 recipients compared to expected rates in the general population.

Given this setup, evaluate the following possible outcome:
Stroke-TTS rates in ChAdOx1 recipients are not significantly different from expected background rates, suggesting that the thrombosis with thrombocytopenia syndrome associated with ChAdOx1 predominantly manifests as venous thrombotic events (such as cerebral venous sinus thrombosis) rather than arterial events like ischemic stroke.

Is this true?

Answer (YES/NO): NO